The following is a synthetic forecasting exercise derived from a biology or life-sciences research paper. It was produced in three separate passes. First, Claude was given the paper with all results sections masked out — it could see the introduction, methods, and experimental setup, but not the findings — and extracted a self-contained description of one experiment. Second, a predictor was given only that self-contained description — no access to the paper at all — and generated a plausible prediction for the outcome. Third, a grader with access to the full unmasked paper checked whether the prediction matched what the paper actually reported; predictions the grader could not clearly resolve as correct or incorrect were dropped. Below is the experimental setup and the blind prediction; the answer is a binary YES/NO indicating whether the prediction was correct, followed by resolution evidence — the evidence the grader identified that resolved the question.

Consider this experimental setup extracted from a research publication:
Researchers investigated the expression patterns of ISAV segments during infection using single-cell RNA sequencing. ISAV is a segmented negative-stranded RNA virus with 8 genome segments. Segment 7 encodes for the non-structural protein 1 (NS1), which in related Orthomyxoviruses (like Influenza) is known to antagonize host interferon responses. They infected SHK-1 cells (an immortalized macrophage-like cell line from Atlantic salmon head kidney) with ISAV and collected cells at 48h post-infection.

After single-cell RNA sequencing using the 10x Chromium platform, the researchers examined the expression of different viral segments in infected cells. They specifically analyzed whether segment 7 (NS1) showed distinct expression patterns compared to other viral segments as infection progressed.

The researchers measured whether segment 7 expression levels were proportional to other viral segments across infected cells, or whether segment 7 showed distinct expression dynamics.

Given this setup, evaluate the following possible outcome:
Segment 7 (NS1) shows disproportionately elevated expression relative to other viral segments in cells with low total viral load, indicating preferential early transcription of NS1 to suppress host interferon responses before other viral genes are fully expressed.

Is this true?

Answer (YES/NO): NO